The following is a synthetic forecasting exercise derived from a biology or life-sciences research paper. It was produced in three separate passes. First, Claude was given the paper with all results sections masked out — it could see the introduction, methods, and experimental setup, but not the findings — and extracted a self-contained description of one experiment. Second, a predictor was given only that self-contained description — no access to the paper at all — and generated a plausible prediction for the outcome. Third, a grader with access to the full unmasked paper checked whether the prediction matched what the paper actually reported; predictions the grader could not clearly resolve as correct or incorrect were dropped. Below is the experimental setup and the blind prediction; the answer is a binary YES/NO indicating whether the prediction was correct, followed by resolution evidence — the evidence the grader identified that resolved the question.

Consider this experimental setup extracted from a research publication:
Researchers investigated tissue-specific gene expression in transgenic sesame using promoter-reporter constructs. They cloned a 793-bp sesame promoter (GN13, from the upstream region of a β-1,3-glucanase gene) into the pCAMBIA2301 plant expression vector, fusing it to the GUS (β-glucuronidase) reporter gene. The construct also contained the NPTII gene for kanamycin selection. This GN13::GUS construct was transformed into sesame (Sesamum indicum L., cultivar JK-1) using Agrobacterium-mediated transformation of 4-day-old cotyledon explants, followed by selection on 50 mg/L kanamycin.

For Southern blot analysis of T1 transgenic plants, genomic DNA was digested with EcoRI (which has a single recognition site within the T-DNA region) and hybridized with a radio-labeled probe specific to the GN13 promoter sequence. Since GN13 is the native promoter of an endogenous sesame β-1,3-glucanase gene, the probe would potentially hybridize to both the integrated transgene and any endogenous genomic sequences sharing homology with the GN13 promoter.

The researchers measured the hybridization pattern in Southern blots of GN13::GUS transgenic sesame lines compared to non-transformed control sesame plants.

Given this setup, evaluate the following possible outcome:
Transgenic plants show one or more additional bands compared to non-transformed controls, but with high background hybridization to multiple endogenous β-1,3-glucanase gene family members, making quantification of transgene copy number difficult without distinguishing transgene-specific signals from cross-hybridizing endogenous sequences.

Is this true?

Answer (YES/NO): NO